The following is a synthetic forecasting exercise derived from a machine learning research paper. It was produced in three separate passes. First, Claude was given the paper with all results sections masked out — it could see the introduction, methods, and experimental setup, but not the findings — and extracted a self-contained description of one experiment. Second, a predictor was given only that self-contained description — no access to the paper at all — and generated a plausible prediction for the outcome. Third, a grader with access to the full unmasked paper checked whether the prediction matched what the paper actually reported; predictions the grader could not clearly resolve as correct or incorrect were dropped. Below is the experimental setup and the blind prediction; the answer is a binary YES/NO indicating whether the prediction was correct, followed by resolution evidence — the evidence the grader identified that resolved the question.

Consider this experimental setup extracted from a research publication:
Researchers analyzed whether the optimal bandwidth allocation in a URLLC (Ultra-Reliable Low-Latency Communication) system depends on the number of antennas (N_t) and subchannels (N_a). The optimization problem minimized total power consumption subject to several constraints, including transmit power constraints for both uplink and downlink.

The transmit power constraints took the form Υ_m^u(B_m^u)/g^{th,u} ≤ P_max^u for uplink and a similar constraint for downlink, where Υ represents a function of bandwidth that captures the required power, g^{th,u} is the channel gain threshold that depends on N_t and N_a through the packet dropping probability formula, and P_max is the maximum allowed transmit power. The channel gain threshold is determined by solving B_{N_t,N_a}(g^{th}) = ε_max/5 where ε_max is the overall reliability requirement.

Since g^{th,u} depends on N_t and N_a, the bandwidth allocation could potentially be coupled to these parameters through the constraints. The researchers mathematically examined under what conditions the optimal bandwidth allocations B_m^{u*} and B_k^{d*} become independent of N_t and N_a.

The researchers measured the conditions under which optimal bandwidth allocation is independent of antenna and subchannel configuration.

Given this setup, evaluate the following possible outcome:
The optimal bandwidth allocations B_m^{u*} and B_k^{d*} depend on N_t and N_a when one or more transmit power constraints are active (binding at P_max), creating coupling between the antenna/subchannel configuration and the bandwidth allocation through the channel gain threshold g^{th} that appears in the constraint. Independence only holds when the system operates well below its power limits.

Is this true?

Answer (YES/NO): YES